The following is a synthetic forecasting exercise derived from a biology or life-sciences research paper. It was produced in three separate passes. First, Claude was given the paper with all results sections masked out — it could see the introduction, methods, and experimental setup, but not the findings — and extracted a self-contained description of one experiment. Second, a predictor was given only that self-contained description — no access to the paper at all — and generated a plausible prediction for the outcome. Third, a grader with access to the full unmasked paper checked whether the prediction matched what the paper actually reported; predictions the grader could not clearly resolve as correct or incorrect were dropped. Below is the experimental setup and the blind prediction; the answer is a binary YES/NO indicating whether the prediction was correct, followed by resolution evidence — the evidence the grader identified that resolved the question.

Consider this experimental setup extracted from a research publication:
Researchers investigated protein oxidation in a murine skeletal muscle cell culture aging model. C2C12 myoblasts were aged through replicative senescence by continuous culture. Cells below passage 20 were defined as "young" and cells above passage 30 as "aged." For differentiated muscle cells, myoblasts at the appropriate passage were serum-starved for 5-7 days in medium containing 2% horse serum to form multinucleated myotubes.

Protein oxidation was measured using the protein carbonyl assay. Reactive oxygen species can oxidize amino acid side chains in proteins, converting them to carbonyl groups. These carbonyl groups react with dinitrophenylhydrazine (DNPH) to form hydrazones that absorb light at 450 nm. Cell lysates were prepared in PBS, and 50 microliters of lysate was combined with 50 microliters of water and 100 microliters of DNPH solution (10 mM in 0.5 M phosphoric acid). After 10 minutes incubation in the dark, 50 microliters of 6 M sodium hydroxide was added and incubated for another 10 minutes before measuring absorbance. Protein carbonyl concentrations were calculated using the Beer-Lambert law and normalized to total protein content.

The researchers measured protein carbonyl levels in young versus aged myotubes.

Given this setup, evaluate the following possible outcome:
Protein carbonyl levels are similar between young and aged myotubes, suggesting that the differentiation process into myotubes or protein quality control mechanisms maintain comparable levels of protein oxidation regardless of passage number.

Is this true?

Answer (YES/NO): YES